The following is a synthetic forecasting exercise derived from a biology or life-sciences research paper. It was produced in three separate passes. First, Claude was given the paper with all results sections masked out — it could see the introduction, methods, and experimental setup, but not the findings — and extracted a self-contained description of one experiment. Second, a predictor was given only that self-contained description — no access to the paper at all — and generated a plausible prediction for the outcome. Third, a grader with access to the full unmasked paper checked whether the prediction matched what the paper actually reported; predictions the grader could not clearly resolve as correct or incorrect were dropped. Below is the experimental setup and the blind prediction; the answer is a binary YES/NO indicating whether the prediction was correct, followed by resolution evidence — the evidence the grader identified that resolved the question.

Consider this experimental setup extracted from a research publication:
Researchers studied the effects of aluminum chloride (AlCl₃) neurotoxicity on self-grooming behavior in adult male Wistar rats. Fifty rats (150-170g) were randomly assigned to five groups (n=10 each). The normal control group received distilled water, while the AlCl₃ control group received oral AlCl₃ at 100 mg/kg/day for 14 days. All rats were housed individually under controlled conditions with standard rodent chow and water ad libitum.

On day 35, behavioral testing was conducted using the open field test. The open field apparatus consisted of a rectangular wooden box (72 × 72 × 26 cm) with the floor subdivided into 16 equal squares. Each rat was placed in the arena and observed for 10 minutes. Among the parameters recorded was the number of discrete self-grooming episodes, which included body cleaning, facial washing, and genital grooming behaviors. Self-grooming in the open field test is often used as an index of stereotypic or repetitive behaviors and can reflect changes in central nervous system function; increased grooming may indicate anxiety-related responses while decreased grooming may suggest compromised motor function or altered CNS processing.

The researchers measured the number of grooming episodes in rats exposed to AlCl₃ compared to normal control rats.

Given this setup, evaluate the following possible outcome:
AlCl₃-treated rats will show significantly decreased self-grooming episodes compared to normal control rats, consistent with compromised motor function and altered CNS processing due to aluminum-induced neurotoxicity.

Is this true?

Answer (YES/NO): YES